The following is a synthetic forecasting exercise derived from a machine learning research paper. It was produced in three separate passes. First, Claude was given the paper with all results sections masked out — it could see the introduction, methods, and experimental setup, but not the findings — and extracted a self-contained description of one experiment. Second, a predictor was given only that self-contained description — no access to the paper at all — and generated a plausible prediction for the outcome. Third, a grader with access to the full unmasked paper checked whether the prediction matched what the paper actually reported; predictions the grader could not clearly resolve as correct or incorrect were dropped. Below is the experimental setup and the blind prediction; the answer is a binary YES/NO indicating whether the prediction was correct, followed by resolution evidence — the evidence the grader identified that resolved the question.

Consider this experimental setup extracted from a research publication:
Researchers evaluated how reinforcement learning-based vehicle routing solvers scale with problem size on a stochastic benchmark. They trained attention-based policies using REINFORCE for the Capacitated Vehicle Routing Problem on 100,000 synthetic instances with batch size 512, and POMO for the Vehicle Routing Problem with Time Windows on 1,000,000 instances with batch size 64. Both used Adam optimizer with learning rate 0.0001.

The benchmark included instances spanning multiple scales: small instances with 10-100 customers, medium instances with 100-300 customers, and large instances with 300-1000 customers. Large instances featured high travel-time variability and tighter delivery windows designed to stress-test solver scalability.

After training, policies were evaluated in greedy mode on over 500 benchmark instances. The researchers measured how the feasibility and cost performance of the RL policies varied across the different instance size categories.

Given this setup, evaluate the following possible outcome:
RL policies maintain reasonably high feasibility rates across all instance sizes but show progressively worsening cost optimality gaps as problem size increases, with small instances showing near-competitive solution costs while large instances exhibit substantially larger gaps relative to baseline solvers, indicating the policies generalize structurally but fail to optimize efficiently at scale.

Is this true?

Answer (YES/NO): YES